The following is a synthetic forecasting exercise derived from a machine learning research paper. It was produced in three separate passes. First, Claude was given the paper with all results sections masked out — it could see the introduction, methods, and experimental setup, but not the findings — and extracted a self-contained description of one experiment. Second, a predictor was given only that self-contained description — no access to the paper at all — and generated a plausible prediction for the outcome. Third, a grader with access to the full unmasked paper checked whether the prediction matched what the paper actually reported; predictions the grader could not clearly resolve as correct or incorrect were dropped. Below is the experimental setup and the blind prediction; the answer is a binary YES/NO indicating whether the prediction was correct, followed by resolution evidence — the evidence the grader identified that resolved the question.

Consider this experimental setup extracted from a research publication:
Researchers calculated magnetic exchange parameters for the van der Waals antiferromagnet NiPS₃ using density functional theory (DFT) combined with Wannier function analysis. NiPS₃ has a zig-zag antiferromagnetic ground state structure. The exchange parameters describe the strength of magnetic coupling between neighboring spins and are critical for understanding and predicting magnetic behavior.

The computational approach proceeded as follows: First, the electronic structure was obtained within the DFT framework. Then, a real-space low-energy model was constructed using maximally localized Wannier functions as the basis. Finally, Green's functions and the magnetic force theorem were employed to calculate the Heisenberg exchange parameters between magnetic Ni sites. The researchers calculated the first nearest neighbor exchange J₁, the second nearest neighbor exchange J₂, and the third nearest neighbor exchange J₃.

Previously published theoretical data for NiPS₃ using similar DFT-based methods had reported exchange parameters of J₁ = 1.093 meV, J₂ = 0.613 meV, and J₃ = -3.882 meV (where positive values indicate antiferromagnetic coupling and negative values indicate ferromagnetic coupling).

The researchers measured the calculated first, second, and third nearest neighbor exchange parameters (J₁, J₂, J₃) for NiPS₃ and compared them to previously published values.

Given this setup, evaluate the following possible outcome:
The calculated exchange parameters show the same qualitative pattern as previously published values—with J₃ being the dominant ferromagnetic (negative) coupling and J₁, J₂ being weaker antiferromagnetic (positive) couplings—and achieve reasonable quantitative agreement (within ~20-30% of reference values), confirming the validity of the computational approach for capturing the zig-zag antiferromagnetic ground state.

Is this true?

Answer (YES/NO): NO